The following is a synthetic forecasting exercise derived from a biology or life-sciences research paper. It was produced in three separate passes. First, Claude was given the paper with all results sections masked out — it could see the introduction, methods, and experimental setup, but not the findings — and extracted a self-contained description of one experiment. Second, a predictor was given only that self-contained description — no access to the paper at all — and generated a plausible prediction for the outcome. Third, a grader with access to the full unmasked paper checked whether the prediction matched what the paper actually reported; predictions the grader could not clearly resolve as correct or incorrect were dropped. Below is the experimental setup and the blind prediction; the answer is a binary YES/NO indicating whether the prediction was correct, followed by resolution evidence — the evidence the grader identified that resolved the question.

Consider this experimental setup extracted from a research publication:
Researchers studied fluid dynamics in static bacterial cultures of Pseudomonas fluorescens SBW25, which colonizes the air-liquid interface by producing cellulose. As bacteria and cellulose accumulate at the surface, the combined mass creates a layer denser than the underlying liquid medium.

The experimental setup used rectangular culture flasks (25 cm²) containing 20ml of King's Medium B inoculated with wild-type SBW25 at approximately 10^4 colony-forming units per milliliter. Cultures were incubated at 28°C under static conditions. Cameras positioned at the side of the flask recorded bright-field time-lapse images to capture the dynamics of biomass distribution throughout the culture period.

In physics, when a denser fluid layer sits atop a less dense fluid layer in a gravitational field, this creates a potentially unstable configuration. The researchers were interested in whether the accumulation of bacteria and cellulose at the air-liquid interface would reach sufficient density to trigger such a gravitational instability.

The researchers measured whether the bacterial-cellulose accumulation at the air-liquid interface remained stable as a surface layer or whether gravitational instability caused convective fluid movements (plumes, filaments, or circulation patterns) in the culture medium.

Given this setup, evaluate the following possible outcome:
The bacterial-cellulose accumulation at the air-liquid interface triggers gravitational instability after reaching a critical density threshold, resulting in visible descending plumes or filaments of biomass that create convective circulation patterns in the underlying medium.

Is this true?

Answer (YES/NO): YES